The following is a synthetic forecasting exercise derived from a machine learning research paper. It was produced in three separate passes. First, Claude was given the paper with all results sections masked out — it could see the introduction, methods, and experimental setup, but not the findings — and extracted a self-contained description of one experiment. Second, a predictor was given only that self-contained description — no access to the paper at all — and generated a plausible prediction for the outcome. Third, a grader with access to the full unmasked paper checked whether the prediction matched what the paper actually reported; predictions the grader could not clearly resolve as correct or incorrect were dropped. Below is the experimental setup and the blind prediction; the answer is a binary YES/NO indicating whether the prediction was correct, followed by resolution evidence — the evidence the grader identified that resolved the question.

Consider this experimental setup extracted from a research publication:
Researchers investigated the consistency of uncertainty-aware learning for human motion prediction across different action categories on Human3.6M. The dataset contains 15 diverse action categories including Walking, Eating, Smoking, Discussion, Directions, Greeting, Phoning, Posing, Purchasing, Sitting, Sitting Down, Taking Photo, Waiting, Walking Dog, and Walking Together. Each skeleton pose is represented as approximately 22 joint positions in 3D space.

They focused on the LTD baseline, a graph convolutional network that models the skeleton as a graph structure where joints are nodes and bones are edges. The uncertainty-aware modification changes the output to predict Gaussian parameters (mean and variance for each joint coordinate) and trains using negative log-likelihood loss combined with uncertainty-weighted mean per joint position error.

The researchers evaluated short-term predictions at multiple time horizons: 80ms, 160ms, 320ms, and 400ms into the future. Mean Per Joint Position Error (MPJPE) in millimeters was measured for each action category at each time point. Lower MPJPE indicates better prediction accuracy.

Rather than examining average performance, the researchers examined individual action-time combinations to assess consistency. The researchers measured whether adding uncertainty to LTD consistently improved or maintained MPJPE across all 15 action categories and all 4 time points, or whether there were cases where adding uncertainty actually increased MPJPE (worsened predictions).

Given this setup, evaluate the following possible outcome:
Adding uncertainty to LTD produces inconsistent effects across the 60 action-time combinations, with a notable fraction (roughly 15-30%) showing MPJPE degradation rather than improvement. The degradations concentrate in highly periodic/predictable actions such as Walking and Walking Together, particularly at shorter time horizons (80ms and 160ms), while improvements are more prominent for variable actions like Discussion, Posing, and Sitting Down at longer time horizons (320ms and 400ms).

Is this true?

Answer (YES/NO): NO